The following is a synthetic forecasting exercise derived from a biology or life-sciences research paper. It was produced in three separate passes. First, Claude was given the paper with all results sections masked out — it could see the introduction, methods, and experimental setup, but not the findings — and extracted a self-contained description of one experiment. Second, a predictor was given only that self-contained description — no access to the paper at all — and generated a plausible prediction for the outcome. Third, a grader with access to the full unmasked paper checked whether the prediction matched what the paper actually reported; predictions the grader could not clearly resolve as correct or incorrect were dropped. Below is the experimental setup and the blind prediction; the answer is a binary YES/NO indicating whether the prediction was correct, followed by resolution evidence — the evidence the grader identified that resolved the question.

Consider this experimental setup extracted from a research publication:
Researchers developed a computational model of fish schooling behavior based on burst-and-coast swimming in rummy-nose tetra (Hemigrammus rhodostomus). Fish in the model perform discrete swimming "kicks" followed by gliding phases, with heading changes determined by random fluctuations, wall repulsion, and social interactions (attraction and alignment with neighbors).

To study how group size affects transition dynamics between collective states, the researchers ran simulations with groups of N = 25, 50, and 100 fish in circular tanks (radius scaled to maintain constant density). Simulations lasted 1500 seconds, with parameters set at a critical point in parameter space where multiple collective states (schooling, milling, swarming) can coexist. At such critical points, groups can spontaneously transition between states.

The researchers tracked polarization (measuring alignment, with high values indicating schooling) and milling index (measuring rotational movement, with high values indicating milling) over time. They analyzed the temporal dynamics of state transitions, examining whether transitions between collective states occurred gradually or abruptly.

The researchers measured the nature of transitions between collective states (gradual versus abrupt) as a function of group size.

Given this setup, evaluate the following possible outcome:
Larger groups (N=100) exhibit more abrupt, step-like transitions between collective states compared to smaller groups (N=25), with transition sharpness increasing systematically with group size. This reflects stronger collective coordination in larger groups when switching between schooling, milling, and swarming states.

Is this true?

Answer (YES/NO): NO